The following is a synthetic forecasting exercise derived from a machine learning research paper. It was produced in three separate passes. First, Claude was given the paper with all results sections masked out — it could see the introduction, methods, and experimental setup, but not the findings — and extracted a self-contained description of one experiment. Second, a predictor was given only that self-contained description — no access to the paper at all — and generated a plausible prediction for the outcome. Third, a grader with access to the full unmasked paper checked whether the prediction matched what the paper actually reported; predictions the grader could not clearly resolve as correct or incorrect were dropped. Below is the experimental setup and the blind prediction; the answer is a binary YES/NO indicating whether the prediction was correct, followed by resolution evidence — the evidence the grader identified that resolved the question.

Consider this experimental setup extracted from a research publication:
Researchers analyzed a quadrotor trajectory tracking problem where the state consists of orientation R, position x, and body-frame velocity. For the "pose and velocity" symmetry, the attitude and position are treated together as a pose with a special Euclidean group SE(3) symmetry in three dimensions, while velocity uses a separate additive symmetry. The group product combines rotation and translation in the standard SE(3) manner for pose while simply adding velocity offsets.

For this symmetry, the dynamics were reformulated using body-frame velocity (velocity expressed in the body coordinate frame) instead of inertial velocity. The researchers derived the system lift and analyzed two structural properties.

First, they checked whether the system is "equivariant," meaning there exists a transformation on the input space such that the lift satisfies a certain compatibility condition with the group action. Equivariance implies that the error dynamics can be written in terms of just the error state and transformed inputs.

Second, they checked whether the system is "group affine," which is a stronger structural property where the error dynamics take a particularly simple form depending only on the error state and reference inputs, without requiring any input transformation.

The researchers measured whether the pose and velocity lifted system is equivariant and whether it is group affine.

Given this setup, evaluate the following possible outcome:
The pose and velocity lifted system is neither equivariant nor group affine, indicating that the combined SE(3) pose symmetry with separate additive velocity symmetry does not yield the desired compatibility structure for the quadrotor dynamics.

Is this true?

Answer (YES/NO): NO